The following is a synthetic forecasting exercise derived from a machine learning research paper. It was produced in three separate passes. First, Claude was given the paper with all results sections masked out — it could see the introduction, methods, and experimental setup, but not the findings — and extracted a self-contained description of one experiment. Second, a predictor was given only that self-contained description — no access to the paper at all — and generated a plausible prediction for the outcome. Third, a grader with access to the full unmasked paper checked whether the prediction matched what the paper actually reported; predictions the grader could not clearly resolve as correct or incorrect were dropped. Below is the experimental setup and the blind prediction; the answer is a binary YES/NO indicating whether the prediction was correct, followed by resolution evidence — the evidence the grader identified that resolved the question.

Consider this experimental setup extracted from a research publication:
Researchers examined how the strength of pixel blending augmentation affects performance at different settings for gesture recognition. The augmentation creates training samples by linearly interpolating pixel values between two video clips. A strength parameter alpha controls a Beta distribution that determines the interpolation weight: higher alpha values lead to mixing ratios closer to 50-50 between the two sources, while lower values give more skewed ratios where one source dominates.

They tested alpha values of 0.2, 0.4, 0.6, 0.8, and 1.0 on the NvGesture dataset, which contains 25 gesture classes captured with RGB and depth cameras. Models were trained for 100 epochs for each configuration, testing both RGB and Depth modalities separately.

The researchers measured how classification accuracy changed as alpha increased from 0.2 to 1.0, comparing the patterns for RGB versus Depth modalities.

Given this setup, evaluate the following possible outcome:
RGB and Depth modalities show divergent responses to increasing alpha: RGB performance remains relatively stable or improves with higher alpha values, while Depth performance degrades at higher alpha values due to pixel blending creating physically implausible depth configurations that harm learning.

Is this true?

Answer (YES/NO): NO